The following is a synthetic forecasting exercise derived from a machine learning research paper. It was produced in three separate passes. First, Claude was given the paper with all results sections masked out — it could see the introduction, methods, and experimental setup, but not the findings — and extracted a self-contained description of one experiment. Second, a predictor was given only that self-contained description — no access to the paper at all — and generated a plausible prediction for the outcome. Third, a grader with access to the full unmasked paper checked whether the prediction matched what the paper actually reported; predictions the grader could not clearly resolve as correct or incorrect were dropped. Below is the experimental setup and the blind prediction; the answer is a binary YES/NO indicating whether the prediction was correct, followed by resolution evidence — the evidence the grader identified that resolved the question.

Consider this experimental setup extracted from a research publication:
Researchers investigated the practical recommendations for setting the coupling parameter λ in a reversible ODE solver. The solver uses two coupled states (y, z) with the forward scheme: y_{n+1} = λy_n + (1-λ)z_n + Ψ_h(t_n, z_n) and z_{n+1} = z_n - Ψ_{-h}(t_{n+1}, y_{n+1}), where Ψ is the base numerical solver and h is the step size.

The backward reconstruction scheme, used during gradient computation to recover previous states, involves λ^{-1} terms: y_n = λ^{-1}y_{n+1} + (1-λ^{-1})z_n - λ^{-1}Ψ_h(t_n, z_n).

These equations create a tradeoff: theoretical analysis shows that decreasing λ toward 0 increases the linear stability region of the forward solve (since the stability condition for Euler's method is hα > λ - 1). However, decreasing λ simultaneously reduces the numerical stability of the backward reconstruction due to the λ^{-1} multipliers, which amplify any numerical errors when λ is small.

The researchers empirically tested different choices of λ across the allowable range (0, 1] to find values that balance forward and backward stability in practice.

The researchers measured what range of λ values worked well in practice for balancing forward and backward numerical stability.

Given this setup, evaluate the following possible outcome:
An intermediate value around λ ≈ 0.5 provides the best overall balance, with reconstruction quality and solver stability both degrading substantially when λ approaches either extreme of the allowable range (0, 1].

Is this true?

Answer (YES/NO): NO